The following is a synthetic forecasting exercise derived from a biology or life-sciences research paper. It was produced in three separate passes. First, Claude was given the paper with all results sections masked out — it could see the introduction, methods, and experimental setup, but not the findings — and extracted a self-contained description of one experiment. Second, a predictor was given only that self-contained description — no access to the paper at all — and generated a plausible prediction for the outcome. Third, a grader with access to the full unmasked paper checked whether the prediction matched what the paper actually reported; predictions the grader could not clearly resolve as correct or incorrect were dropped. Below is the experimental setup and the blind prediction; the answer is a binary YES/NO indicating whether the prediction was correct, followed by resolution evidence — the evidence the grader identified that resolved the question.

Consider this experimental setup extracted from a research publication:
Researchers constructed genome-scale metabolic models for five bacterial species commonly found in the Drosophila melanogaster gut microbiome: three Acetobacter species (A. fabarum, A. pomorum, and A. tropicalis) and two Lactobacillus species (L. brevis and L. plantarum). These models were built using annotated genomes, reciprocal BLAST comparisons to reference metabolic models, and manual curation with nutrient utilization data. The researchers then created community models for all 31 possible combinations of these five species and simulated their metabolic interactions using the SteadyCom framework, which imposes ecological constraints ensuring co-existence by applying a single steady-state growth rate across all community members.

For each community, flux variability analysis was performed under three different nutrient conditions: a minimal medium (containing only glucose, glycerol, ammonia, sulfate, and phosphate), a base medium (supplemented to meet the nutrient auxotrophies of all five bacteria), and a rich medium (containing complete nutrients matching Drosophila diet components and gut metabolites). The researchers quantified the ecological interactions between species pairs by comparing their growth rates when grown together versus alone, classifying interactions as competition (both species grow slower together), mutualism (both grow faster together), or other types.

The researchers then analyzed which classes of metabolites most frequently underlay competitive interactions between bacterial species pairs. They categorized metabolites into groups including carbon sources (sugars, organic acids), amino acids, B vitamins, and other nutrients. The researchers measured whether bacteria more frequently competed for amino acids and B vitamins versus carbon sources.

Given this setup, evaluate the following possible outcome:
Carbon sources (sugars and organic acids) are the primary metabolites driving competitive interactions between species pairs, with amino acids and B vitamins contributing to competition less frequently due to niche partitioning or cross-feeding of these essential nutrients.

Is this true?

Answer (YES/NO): NO